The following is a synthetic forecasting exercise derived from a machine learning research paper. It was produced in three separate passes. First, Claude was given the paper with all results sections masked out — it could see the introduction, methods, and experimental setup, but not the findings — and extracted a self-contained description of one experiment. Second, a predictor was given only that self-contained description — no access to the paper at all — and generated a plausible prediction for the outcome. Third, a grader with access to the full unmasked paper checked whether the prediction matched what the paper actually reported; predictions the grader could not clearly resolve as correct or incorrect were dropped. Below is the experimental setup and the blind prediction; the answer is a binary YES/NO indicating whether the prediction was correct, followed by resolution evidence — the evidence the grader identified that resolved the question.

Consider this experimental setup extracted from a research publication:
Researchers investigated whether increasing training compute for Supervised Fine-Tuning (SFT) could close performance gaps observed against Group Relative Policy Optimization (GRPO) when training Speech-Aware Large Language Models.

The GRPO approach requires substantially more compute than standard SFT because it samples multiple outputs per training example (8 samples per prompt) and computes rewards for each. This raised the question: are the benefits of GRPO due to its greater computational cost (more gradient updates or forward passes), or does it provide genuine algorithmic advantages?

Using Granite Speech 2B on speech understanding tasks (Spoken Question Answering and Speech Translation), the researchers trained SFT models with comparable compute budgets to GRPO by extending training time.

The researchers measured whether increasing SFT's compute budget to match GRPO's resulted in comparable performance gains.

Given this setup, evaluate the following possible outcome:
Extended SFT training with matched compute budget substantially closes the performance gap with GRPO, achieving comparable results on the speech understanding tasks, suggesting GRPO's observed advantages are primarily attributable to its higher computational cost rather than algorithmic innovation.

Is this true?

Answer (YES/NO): NO